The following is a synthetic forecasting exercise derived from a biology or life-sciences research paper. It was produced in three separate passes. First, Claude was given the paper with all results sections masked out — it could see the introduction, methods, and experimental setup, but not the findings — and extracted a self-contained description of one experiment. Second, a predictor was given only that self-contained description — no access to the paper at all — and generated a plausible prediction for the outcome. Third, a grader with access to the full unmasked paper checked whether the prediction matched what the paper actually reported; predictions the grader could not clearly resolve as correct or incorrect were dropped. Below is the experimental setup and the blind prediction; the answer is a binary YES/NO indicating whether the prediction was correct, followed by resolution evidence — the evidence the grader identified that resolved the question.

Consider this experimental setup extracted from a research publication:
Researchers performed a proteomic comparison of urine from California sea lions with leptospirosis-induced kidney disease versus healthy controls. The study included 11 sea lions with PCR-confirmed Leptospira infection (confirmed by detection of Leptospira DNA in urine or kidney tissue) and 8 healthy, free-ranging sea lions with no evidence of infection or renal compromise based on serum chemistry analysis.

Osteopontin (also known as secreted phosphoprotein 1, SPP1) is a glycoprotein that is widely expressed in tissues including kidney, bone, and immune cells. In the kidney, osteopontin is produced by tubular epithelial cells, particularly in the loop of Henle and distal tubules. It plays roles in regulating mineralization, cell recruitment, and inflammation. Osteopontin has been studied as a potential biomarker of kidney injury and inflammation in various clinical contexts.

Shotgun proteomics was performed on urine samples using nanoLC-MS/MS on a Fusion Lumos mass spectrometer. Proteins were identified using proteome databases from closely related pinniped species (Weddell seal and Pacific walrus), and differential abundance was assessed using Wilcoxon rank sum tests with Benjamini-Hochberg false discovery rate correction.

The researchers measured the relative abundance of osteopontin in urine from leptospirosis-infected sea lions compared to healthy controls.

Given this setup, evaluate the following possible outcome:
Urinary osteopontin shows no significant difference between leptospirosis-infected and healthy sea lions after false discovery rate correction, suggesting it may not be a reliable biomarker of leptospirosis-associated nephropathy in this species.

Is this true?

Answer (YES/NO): NO